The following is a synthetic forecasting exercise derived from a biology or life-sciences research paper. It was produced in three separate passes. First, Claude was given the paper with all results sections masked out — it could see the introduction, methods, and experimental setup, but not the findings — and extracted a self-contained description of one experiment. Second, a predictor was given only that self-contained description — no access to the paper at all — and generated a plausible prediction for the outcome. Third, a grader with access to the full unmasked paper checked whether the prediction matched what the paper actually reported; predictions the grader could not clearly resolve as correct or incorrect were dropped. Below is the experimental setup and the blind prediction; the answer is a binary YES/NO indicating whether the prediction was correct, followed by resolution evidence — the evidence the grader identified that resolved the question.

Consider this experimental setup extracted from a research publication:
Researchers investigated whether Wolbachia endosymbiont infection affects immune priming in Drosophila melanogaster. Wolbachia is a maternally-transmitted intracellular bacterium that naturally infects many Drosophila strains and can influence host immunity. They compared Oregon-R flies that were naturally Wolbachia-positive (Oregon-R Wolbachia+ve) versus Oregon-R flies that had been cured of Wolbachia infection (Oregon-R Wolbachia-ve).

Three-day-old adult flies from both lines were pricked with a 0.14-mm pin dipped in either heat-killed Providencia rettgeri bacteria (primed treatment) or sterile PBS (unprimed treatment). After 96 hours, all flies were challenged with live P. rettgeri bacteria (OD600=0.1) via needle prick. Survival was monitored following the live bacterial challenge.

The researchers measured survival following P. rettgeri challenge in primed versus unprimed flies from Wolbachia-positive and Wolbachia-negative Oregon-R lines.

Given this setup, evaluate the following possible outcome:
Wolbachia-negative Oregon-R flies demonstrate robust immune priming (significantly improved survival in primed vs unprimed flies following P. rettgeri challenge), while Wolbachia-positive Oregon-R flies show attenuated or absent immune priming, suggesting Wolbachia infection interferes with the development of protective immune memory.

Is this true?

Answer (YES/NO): YES